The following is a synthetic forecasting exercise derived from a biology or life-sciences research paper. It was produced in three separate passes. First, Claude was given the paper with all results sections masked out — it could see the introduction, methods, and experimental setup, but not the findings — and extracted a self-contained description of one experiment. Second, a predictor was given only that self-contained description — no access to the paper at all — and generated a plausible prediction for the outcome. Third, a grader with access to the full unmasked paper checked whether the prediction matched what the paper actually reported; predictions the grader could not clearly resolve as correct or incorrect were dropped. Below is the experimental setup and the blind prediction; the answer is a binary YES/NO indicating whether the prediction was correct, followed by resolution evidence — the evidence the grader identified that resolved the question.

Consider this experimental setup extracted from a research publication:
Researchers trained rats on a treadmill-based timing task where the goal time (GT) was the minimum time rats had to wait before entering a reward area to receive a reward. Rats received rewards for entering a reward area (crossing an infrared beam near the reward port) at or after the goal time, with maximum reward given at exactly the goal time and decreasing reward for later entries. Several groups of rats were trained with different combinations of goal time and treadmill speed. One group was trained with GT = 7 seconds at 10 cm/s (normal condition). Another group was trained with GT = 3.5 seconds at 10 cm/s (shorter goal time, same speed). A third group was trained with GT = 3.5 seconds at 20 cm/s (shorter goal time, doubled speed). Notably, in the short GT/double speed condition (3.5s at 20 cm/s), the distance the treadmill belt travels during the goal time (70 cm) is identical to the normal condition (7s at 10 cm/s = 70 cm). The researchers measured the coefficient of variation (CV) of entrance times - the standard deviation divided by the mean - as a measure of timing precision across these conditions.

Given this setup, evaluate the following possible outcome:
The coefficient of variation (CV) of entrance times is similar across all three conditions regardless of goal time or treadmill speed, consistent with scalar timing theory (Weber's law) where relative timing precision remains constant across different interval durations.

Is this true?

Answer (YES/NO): NO